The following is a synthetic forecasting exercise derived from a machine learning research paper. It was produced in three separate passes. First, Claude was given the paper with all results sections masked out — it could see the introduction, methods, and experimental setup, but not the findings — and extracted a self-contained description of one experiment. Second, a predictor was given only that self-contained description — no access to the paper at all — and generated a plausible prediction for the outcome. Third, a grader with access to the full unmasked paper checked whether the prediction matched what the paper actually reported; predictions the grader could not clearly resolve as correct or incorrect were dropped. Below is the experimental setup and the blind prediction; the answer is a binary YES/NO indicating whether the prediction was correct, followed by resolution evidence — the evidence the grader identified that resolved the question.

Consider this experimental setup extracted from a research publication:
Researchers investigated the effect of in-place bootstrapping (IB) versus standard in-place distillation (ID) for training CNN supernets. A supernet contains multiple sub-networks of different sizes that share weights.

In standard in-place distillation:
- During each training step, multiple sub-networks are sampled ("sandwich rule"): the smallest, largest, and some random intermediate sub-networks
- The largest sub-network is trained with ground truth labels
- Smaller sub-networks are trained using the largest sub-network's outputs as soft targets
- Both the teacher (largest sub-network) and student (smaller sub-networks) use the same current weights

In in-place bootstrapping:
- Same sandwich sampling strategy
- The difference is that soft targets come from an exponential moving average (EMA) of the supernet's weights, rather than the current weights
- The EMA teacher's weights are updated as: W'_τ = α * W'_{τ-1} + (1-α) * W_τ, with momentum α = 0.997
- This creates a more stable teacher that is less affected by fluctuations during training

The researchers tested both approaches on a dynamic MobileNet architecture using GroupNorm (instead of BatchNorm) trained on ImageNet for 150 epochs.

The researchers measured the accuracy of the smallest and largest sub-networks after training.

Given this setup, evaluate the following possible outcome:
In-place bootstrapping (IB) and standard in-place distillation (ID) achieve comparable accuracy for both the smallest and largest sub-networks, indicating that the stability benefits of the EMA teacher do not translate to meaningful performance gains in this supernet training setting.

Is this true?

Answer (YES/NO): NO